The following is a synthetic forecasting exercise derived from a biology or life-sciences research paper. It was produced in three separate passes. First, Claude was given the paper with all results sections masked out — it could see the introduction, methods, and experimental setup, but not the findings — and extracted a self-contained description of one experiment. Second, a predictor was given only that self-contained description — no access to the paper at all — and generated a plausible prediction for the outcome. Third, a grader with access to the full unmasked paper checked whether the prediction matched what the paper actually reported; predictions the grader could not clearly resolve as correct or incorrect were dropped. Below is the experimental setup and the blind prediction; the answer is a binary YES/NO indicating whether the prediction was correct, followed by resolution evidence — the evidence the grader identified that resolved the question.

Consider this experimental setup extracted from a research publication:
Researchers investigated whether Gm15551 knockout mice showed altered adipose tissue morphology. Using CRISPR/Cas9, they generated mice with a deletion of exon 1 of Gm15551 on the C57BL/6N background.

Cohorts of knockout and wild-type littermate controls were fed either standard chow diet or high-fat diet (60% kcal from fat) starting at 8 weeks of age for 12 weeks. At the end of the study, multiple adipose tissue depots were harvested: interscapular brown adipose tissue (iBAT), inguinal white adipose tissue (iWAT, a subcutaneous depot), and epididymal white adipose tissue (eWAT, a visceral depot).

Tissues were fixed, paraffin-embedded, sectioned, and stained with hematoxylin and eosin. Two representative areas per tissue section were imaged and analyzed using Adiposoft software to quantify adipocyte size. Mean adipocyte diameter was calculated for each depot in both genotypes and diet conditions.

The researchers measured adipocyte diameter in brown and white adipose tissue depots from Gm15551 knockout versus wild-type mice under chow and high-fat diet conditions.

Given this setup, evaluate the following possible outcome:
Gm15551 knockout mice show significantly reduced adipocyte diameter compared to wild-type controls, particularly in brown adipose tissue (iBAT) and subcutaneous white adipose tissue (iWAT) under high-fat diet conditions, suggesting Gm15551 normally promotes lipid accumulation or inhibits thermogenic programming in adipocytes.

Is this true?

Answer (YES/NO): NO